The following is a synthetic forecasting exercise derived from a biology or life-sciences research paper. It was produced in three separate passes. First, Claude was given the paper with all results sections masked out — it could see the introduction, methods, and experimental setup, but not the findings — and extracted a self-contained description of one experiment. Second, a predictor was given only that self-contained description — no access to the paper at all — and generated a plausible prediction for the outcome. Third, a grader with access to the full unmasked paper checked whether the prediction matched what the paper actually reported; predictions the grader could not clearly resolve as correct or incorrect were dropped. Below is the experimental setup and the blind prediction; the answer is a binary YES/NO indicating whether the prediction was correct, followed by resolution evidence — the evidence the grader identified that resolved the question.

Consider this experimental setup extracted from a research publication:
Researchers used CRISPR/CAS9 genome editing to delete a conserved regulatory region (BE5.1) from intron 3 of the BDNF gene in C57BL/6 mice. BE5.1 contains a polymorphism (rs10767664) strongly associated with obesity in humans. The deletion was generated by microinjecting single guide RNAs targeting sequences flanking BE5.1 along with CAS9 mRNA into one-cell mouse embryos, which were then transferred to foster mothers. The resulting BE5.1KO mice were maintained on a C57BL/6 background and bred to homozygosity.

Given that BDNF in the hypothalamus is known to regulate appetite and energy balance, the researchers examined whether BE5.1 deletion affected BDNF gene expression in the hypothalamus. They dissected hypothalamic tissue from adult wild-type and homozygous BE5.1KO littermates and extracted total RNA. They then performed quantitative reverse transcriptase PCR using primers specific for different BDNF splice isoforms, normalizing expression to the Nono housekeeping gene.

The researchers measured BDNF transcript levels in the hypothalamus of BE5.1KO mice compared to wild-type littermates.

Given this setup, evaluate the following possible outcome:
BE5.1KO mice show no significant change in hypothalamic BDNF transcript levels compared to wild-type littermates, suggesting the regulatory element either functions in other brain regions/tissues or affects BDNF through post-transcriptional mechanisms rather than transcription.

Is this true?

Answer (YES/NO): YES